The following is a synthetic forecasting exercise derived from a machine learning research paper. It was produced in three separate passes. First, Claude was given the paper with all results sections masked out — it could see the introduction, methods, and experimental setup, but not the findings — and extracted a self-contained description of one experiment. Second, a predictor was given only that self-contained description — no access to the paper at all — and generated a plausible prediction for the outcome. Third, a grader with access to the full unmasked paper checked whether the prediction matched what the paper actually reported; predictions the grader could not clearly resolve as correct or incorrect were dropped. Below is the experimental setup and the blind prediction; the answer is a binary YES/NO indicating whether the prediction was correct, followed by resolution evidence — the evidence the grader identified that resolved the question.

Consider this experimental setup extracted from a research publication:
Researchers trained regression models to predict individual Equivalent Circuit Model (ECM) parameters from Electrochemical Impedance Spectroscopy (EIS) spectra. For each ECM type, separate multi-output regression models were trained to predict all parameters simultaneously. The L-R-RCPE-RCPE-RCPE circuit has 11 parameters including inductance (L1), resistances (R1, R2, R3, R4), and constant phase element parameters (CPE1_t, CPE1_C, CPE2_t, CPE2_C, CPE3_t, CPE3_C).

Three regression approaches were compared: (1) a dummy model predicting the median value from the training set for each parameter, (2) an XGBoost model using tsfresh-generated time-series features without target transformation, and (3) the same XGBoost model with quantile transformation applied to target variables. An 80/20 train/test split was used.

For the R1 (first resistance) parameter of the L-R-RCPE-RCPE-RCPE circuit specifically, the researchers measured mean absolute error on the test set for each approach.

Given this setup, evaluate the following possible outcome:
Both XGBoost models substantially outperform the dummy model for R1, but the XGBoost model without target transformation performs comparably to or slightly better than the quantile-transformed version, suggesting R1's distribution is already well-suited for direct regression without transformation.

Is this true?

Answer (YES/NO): NO